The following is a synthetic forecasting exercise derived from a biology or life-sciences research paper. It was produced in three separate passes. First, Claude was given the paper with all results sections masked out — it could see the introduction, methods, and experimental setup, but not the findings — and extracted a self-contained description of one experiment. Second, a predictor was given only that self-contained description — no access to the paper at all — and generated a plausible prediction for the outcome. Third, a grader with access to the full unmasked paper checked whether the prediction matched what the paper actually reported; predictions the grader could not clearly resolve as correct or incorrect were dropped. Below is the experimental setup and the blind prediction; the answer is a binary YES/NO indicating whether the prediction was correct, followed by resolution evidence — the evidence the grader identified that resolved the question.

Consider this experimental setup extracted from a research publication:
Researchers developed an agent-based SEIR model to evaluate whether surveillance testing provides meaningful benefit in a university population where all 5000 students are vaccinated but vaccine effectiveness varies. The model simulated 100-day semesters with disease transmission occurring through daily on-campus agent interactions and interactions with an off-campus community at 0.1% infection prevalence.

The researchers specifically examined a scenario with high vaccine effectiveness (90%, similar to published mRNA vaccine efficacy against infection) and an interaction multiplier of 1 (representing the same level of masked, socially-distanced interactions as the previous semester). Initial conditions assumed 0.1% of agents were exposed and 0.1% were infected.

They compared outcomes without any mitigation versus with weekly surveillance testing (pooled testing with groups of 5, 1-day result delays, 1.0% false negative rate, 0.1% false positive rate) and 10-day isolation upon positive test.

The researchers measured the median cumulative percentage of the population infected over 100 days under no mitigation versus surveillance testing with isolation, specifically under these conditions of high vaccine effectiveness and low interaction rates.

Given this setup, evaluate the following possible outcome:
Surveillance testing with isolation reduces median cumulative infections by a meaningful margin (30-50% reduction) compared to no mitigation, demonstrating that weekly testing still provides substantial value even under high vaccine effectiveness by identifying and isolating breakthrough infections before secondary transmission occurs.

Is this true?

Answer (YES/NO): NO